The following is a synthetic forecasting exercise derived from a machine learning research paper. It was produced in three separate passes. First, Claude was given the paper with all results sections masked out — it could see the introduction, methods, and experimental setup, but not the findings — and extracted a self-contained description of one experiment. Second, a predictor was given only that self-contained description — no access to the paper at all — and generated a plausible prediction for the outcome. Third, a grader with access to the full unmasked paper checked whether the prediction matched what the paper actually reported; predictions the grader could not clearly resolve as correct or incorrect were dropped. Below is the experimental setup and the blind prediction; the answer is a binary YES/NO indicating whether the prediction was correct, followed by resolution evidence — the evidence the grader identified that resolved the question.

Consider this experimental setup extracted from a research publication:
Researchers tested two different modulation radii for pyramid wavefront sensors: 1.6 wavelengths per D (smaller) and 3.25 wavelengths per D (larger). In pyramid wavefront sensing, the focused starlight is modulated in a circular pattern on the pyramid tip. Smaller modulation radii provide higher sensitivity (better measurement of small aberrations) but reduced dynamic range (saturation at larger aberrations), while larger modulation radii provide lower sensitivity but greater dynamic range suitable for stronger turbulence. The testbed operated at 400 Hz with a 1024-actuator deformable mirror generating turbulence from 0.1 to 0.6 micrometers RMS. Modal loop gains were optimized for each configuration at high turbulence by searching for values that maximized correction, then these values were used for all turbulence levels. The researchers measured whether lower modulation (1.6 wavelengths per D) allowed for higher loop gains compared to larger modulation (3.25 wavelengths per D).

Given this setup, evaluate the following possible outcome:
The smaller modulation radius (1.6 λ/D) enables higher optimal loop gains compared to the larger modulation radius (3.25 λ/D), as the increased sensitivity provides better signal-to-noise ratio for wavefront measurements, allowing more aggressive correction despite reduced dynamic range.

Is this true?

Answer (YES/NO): YES